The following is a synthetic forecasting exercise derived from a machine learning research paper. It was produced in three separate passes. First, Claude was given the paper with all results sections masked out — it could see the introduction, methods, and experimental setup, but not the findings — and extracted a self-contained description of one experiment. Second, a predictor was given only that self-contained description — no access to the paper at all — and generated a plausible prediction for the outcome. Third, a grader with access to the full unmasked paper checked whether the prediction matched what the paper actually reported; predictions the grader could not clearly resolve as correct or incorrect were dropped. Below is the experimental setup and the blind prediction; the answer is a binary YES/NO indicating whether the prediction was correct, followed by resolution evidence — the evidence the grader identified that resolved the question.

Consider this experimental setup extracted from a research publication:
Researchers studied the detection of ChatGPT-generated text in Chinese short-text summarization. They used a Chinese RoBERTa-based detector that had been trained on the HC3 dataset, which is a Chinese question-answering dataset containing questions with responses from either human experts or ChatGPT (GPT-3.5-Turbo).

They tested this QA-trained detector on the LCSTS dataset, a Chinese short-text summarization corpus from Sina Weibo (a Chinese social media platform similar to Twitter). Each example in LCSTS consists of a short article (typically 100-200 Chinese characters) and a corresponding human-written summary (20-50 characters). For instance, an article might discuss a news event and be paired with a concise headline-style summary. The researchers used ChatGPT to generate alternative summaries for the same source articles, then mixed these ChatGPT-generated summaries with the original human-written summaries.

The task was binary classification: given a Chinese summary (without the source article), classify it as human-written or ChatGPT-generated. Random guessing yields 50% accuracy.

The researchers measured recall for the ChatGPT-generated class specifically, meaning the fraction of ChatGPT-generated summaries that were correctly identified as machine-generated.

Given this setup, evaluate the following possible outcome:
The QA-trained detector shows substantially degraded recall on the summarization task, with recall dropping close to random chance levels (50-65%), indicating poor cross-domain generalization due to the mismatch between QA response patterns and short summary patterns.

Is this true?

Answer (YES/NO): NO